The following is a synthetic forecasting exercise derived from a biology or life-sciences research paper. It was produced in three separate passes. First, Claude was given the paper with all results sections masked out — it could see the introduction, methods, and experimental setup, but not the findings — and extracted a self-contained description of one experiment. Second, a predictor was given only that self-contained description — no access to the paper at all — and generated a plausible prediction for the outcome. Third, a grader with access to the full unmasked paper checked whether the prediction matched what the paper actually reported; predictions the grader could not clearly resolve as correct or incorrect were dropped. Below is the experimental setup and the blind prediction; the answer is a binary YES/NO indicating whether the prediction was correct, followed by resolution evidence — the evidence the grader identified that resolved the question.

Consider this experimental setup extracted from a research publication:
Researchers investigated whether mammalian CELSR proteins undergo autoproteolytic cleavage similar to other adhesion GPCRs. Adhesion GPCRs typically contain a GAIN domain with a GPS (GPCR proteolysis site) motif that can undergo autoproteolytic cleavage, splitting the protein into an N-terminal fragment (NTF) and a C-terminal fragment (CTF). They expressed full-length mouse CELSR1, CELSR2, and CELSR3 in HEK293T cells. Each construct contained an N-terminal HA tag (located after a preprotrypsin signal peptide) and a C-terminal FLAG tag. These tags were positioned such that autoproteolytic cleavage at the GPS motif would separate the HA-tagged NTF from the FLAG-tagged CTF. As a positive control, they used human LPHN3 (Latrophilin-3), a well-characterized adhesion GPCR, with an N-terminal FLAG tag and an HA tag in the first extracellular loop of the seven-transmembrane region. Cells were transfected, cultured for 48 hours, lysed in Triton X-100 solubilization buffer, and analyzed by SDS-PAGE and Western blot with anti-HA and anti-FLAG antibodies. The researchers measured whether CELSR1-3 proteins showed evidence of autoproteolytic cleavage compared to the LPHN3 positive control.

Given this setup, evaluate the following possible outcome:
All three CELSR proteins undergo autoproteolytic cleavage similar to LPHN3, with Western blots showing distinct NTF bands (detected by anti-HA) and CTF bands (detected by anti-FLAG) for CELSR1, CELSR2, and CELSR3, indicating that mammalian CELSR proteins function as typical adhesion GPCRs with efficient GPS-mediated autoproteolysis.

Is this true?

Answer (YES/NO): NO